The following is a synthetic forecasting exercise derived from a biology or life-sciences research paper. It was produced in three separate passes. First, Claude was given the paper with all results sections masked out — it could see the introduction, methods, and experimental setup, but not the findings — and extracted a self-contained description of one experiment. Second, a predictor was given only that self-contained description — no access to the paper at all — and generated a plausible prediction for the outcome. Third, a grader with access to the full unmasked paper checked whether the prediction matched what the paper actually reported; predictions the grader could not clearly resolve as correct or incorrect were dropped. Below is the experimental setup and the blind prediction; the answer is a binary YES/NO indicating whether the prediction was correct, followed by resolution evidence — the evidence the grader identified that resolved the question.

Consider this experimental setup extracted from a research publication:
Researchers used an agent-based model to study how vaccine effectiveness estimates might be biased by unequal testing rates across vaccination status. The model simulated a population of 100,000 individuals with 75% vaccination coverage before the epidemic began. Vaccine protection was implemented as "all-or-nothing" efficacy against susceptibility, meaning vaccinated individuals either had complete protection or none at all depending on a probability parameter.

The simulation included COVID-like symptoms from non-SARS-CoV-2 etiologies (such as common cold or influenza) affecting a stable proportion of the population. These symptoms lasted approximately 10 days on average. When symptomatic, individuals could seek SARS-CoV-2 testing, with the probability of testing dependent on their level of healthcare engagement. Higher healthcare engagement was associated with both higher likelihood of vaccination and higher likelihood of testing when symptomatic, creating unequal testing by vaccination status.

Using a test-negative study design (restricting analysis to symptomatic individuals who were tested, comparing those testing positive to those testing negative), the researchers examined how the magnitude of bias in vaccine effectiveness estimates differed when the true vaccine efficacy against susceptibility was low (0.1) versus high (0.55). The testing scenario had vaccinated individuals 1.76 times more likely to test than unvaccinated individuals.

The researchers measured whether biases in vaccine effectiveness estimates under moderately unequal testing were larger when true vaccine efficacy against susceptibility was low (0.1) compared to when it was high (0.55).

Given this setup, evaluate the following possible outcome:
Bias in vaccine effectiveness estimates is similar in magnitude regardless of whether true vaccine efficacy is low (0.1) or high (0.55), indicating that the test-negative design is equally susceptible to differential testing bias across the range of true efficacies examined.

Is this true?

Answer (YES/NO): NO